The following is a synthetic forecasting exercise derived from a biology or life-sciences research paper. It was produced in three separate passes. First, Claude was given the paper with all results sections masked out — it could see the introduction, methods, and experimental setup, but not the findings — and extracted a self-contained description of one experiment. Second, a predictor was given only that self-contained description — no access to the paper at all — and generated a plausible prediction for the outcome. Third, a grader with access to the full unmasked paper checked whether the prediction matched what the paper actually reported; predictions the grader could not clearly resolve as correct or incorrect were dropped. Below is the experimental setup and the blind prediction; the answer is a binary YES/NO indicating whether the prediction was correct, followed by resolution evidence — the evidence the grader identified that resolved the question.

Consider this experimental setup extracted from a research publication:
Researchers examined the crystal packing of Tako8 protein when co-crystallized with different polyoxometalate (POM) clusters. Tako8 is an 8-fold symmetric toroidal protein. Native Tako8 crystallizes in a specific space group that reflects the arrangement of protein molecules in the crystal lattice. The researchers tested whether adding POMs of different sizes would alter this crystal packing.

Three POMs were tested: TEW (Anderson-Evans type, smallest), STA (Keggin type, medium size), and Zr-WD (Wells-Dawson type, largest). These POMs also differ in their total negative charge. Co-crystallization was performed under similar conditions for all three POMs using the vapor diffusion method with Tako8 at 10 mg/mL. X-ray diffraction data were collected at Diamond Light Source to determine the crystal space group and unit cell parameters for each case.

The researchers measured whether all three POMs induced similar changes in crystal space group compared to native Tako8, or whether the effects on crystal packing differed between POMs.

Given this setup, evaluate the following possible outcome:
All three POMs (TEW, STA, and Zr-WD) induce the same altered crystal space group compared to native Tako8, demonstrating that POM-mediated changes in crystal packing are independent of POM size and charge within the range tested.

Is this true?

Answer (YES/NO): NO